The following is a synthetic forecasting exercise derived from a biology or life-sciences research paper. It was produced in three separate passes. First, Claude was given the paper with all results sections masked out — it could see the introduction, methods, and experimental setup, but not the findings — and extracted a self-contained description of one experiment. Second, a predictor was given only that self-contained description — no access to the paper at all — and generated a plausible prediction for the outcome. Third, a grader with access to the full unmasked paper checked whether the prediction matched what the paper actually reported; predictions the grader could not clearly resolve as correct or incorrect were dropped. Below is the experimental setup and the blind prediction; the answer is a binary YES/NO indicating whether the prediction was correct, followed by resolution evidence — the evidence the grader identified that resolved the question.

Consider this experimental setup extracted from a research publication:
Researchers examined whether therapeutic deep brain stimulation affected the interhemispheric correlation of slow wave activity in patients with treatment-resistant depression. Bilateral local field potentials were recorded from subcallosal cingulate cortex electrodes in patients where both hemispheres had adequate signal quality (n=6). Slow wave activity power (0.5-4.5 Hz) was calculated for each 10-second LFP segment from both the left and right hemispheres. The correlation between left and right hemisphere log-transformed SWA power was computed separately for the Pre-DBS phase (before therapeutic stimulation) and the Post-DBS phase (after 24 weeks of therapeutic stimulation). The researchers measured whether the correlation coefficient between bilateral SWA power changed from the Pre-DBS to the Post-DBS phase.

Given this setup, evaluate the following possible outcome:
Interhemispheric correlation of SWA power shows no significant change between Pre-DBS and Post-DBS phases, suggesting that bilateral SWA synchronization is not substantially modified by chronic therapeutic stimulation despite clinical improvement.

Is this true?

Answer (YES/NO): YES